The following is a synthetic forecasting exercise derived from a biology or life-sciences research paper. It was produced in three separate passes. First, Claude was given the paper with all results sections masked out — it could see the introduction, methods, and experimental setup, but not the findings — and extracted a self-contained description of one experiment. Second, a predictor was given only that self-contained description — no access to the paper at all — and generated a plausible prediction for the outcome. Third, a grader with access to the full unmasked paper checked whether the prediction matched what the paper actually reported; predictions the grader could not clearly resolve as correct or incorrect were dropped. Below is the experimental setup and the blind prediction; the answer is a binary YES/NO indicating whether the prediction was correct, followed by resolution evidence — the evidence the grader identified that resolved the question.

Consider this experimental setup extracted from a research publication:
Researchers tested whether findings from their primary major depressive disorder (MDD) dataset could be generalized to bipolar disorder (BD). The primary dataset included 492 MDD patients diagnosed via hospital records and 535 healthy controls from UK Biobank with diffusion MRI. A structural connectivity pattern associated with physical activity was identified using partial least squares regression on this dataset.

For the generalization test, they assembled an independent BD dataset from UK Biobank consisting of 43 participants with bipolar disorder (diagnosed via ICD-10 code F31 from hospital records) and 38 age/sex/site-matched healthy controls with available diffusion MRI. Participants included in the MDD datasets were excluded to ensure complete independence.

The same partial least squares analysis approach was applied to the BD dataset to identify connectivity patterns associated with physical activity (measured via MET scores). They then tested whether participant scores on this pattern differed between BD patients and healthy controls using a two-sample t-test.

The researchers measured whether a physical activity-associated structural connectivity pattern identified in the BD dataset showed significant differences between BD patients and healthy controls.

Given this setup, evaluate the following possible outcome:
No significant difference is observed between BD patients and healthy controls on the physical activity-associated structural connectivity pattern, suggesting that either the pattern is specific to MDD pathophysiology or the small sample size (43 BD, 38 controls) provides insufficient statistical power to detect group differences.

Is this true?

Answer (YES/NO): NO